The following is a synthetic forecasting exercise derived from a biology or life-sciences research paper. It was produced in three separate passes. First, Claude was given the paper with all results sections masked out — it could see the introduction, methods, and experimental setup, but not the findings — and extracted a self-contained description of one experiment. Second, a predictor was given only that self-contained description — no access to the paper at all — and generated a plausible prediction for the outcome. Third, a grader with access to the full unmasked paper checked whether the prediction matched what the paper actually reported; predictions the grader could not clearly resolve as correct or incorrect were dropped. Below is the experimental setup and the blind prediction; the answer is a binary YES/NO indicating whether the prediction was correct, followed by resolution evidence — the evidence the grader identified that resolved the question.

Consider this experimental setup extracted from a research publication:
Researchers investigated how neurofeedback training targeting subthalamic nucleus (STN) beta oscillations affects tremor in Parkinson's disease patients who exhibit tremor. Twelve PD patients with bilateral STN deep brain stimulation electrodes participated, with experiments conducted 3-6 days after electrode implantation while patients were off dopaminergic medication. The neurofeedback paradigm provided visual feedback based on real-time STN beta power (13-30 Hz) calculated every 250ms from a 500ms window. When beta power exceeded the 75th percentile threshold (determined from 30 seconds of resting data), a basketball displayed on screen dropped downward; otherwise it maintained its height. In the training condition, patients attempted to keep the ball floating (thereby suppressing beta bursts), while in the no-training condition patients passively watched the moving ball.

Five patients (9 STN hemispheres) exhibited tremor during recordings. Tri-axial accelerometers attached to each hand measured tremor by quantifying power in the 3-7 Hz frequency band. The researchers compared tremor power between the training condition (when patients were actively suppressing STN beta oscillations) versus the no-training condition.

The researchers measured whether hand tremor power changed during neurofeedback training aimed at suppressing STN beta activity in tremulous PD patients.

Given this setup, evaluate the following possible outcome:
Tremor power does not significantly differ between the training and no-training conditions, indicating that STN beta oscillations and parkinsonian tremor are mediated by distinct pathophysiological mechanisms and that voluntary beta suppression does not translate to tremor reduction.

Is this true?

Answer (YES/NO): NO